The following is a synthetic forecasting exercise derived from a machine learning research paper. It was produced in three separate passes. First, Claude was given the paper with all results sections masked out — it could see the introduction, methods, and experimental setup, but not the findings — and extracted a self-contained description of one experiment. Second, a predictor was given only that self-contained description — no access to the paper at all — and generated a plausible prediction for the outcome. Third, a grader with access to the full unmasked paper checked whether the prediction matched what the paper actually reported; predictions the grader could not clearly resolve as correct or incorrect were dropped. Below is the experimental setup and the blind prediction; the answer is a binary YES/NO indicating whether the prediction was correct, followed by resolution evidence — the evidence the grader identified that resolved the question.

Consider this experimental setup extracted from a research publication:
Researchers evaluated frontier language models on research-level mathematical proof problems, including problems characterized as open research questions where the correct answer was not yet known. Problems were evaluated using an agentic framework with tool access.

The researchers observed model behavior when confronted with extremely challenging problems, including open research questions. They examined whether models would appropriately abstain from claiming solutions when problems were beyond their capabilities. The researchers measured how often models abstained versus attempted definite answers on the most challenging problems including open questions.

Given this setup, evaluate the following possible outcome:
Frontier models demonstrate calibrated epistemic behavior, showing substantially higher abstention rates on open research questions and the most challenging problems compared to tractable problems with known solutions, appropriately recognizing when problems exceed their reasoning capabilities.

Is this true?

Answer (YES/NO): NO